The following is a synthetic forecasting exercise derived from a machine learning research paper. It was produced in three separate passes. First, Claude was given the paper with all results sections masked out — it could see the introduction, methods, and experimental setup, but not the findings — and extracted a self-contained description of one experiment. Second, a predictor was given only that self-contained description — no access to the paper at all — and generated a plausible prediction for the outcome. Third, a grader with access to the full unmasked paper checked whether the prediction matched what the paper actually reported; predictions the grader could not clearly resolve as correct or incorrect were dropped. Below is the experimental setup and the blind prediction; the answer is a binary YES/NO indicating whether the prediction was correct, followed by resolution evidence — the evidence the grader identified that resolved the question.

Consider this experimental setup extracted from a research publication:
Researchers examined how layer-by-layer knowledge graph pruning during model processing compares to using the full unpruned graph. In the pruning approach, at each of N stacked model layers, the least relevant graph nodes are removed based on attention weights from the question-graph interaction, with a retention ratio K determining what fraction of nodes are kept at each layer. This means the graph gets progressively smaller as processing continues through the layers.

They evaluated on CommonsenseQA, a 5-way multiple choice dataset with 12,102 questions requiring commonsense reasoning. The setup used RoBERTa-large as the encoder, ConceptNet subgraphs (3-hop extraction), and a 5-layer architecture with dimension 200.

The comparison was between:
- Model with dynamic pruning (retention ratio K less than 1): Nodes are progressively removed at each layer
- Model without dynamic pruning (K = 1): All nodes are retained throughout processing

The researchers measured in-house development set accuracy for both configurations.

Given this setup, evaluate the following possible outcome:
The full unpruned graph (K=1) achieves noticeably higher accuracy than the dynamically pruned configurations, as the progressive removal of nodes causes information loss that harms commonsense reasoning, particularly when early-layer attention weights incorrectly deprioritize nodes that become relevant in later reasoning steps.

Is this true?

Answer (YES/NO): NO